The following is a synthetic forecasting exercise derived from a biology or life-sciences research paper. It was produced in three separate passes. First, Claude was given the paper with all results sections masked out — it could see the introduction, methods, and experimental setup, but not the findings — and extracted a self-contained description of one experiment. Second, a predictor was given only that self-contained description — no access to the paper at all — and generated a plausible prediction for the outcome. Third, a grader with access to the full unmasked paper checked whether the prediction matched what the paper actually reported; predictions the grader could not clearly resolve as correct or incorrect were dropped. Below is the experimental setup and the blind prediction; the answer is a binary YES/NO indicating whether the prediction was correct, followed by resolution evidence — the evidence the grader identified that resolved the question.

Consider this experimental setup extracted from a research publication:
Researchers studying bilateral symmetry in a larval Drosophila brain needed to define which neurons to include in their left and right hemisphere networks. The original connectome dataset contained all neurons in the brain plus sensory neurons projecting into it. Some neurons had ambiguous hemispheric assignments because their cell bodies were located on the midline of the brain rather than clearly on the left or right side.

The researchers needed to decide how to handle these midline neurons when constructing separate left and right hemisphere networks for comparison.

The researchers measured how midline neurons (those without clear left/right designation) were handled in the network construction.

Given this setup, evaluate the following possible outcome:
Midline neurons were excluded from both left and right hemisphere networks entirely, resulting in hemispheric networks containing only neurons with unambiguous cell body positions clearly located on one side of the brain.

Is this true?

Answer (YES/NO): YES